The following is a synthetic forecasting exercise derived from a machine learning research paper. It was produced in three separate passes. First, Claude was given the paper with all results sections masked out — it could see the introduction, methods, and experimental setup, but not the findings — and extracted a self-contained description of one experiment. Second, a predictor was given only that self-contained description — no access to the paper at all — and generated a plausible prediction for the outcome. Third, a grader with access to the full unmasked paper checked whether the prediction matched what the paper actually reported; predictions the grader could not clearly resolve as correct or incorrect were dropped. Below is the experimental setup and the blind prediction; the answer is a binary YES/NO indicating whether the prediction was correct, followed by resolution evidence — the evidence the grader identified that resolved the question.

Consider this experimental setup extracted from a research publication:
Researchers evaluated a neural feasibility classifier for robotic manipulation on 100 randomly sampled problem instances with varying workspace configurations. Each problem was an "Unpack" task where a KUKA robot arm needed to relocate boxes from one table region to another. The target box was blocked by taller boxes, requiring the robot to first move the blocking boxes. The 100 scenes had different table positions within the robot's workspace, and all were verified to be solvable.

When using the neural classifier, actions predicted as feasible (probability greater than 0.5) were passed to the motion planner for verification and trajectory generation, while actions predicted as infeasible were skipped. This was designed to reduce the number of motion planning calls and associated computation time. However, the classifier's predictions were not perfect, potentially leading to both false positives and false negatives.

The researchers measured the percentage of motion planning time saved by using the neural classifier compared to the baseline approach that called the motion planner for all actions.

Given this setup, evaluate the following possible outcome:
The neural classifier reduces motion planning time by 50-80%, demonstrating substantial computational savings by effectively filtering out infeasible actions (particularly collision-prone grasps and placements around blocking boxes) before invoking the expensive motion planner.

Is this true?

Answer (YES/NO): YES